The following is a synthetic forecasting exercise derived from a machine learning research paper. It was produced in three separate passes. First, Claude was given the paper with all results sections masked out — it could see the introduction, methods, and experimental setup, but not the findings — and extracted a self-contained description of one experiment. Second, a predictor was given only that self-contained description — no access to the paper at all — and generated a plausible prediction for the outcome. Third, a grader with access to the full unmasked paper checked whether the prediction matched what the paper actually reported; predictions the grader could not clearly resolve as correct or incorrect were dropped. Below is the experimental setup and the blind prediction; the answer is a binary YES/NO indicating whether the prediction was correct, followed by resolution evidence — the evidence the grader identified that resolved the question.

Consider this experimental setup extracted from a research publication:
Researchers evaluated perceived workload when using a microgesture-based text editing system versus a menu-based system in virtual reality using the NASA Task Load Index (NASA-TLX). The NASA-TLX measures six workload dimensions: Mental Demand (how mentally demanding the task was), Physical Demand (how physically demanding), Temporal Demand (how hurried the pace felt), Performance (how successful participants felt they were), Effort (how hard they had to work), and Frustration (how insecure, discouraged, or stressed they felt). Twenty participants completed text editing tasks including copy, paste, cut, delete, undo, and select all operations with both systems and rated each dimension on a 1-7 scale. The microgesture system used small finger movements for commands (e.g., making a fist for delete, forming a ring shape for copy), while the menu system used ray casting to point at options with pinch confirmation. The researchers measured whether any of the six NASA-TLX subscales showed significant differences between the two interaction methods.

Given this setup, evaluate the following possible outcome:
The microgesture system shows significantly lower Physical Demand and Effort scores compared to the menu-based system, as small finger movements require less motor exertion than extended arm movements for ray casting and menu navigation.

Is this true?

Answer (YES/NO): NO